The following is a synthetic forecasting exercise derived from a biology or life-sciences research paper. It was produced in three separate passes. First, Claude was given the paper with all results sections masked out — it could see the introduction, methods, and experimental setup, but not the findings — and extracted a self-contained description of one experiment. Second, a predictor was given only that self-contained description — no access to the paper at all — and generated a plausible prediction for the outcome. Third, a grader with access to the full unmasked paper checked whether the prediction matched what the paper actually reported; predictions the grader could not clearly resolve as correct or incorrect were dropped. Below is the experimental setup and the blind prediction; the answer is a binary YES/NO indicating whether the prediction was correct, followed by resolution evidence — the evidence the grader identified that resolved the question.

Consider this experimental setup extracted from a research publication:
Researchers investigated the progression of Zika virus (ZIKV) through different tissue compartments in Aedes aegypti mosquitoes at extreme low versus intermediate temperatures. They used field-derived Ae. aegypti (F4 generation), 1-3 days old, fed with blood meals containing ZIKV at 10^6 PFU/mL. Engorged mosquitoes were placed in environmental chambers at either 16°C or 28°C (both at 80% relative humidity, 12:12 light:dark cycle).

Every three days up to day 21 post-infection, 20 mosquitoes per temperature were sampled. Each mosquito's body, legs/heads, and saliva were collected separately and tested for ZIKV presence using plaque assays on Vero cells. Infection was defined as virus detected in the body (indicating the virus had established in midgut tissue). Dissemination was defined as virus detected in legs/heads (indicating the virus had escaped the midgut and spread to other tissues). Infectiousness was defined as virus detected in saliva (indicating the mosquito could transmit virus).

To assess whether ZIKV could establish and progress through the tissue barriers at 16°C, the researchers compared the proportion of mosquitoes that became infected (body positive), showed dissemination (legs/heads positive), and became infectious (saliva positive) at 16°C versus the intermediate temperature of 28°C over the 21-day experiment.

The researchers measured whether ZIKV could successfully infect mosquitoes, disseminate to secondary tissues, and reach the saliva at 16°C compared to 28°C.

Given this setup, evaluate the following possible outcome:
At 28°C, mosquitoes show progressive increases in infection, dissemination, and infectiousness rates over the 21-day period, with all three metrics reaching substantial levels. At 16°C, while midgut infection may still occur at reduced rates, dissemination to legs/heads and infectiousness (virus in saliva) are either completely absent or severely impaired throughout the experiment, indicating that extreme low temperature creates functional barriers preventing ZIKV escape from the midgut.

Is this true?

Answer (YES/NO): YES